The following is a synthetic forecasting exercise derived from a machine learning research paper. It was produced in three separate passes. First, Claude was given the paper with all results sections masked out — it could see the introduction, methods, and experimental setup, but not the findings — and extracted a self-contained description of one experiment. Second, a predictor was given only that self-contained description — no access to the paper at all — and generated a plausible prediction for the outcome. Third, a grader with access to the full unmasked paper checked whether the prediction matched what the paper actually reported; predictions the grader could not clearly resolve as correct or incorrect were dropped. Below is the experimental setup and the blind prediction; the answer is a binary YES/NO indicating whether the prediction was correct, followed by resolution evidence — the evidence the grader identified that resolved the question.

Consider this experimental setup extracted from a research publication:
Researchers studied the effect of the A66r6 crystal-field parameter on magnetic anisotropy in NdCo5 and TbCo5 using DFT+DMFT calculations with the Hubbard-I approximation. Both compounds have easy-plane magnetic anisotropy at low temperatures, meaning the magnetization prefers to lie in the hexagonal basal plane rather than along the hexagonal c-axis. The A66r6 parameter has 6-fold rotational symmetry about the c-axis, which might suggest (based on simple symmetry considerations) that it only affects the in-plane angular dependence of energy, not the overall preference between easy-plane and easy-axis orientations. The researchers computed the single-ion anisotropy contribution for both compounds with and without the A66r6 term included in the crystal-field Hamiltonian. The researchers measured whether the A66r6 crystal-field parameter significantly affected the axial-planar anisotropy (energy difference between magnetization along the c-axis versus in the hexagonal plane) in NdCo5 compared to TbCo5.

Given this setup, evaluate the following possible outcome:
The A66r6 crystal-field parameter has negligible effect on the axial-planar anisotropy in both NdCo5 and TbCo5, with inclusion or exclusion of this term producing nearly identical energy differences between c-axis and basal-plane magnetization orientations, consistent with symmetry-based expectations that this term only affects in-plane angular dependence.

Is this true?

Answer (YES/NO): NO